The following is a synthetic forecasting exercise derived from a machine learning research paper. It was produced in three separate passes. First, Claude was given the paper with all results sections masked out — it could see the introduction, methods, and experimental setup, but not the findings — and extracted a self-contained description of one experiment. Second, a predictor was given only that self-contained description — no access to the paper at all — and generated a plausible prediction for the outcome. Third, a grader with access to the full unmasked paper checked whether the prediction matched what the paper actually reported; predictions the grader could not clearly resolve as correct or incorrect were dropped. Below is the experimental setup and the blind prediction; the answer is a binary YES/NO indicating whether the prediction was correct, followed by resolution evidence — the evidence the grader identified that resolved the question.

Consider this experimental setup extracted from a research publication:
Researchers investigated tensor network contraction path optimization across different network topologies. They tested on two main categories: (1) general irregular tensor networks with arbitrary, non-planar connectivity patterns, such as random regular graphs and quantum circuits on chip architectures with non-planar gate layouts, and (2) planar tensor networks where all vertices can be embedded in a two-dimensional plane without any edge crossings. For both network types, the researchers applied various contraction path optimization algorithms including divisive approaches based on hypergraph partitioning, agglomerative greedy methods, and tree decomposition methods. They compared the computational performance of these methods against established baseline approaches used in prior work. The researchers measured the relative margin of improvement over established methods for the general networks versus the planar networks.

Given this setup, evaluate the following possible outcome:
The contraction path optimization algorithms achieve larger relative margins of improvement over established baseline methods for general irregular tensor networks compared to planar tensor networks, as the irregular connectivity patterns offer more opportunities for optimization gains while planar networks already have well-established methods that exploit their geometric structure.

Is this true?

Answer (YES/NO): YES